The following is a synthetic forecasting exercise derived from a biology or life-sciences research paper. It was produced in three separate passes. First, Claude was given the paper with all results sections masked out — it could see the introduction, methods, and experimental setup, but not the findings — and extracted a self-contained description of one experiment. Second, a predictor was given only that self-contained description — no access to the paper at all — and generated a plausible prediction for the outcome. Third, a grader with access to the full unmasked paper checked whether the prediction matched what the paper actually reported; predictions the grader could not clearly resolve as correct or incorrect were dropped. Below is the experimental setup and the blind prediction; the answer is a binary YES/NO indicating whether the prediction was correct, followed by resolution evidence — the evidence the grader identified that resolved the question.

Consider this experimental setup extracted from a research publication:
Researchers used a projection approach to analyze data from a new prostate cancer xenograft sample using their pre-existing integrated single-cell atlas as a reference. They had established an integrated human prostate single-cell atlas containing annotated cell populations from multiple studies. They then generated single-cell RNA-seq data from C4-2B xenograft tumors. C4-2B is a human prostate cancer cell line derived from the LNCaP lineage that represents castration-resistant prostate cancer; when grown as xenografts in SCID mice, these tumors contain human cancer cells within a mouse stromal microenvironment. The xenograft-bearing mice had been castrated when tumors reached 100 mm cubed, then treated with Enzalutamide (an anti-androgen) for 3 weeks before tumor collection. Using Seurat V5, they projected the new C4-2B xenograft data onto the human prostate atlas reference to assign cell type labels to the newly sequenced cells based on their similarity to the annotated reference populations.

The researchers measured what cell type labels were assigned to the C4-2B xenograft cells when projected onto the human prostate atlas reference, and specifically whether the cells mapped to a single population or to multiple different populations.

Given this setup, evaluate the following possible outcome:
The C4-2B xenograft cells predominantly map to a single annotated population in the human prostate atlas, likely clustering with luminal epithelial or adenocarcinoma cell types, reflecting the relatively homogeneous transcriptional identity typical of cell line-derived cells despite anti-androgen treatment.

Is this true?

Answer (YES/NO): NO